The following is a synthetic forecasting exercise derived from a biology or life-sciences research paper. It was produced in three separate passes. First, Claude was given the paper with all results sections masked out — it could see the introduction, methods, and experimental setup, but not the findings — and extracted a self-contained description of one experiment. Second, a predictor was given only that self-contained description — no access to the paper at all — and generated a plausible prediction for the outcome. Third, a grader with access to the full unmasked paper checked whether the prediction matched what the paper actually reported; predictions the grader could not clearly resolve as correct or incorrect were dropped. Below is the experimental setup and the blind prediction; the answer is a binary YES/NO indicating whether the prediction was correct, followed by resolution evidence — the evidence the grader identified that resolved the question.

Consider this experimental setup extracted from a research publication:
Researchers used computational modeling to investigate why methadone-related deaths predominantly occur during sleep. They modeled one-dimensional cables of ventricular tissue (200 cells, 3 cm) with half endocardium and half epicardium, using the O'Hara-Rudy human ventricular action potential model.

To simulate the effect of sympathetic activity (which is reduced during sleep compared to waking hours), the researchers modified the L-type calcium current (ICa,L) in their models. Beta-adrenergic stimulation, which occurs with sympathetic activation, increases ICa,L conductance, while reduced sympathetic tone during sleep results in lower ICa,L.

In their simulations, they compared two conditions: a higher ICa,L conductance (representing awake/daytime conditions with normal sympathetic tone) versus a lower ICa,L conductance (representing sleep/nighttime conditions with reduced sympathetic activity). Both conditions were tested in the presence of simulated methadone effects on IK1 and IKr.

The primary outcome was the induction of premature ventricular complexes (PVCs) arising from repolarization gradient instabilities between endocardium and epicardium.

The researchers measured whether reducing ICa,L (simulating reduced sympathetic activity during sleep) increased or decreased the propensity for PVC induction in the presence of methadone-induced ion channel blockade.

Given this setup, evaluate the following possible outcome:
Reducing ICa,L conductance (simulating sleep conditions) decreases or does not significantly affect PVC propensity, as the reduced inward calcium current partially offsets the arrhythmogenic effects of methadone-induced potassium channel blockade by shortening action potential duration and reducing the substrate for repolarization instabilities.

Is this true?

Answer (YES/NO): NO